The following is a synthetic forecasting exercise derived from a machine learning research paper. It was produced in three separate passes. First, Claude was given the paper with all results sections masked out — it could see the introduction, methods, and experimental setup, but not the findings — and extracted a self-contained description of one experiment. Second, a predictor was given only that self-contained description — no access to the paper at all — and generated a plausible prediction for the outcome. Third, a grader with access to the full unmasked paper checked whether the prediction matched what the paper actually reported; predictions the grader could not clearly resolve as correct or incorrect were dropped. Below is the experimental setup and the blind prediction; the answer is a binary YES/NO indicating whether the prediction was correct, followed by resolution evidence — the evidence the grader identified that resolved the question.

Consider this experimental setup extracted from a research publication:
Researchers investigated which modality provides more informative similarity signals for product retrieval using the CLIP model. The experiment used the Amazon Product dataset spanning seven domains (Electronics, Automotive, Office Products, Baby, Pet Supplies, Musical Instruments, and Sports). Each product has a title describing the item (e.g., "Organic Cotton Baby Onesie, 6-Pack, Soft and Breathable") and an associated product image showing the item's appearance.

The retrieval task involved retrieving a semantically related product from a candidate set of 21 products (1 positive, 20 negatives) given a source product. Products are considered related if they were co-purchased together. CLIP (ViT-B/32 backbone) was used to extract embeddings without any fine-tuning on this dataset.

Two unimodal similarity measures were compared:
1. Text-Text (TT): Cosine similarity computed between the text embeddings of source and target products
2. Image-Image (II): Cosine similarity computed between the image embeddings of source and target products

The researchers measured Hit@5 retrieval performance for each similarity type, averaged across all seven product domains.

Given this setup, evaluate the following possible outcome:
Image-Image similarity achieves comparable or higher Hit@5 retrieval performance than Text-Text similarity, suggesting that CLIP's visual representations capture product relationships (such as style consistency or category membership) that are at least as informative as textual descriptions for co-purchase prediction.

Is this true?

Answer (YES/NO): NO